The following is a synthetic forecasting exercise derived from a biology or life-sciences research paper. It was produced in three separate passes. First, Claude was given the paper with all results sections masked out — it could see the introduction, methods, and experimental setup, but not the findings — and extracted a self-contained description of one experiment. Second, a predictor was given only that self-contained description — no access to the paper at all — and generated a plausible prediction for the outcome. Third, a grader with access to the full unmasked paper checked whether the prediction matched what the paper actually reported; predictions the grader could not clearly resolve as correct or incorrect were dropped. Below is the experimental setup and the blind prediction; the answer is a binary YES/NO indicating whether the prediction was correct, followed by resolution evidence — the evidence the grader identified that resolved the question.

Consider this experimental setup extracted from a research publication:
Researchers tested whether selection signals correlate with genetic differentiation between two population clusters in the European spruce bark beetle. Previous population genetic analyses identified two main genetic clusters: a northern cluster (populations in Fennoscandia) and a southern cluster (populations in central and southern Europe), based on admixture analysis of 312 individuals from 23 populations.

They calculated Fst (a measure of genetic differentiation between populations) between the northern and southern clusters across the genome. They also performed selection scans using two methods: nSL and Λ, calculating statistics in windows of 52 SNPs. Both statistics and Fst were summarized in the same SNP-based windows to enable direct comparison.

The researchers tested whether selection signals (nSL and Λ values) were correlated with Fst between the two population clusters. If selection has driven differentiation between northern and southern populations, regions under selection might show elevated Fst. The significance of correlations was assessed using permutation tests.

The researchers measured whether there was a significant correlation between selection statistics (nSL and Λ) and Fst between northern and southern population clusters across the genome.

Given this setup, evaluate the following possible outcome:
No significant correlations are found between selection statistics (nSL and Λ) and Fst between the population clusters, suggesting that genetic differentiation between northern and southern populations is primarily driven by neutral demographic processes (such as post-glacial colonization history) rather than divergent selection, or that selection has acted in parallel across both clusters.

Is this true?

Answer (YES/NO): NO